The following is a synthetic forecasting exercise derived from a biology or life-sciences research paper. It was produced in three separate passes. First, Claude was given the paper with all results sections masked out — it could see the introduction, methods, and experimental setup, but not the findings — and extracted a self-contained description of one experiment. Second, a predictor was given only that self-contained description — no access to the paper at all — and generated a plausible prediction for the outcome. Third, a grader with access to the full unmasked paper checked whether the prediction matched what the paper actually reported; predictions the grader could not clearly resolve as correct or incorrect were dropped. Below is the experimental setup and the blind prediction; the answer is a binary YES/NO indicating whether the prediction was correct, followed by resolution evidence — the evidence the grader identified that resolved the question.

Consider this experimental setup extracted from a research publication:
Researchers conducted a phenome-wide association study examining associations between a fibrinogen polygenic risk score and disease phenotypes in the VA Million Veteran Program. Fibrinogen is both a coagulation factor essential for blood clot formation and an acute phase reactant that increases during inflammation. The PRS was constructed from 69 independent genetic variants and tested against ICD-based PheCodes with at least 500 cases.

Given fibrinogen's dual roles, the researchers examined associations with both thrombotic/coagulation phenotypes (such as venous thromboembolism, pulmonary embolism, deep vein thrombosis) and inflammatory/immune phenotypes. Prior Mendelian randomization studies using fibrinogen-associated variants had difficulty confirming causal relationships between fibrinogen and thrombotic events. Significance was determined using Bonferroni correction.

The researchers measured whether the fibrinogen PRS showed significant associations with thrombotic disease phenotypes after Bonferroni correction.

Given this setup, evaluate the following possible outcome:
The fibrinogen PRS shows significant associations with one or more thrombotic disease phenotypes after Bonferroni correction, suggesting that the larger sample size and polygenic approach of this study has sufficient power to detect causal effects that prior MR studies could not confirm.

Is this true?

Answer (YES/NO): YES